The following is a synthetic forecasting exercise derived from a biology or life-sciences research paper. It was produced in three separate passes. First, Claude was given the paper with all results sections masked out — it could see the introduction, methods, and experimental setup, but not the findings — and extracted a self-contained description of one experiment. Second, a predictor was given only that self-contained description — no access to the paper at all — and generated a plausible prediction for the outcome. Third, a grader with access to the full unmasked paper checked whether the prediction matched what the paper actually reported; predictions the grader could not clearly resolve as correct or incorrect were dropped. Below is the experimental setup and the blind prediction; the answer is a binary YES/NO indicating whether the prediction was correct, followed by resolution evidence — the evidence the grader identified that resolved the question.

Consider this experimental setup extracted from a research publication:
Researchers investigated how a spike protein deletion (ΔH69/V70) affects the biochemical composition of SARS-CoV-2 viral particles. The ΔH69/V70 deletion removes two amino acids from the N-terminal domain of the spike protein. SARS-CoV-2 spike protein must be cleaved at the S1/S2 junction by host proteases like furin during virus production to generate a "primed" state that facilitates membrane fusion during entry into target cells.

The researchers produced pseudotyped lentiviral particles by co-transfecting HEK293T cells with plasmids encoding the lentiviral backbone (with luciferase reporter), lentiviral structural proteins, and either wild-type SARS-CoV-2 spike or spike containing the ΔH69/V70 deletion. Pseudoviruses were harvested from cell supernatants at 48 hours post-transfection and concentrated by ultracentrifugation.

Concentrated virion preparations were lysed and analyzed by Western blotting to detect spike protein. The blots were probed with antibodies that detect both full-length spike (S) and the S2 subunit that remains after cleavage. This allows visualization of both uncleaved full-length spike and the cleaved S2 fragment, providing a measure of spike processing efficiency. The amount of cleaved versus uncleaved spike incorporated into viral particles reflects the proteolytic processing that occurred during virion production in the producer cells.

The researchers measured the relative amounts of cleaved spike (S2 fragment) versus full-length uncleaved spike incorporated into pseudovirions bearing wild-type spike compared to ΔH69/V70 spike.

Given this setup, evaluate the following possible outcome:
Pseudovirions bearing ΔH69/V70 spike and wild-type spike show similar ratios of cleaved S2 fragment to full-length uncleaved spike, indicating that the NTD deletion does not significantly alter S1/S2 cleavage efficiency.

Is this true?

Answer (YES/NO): NO